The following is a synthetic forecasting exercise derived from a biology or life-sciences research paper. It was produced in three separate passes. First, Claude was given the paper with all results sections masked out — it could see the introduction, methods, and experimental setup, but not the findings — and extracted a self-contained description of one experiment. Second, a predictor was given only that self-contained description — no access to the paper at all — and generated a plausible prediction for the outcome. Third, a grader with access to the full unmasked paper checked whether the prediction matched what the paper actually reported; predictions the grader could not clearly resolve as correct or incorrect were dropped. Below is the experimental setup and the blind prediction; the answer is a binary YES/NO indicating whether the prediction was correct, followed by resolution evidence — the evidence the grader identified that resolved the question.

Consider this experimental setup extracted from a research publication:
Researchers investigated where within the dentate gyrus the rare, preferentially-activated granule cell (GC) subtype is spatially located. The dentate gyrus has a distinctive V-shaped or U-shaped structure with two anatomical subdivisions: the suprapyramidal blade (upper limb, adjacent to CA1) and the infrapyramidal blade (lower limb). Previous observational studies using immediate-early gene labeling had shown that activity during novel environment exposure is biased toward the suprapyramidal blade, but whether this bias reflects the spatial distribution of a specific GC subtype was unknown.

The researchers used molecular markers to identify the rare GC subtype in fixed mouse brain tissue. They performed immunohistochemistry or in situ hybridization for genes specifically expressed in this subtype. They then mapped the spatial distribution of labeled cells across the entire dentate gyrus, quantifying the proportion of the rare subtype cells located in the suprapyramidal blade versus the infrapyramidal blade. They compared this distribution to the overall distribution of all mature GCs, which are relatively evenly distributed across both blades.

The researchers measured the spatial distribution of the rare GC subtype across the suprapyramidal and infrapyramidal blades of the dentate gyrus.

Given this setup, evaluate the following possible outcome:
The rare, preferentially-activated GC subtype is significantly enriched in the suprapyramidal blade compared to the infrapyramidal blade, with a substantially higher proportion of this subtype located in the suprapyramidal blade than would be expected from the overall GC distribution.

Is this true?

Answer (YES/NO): YES